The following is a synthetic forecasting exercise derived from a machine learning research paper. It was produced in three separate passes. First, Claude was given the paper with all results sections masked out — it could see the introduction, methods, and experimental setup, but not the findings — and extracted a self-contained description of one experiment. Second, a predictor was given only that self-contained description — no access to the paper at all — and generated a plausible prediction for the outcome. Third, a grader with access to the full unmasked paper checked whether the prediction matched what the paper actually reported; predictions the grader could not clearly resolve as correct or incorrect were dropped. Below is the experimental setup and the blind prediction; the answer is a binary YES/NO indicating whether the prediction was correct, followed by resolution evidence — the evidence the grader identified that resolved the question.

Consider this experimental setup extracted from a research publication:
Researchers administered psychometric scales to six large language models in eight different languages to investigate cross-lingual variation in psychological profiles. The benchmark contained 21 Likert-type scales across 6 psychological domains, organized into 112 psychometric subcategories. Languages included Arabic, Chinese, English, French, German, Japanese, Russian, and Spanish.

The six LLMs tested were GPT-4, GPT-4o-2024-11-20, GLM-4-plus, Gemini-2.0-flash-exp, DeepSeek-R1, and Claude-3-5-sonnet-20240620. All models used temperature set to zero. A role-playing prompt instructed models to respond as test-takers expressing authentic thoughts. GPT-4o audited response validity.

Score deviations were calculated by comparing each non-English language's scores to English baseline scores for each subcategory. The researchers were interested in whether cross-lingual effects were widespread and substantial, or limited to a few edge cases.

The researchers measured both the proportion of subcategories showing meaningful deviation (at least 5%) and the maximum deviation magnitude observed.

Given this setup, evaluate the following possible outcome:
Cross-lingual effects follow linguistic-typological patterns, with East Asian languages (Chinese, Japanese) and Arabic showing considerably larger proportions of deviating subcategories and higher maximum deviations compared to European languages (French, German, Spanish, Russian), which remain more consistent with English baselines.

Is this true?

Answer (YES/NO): NO